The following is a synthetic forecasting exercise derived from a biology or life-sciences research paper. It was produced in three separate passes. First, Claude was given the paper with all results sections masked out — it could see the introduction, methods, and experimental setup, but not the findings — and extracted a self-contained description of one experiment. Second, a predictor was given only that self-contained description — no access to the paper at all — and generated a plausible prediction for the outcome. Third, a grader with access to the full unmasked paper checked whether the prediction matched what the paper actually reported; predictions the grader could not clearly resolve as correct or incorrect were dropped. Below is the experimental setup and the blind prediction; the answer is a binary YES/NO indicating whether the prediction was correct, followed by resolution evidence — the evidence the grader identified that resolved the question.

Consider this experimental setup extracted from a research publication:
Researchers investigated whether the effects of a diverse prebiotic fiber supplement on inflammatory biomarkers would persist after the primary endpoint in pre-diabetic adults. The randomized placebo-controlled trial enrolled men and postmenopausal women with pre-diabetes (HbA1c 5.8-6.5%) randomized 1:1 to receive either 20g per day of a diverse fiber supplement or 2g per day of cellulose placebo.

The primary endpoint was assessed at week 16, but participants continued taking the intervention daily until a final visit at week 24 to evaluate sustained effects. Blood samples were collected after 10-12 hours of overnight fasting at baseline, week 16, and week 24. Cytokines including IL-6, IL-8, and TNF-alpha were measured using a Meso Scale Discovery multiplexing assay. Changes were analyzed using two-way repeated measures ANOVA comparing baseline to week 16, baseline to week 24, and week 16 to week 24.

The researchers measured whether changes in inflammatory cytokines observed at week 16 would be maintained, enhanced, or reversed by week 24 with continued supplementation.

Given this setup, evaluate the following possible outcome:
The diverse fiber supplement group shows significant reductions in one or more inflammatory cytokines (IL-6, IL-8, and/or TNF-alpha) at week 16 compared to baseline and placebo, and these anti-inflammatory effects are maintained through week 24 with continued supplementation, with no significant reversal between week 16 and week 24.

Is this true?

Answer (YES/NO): NO